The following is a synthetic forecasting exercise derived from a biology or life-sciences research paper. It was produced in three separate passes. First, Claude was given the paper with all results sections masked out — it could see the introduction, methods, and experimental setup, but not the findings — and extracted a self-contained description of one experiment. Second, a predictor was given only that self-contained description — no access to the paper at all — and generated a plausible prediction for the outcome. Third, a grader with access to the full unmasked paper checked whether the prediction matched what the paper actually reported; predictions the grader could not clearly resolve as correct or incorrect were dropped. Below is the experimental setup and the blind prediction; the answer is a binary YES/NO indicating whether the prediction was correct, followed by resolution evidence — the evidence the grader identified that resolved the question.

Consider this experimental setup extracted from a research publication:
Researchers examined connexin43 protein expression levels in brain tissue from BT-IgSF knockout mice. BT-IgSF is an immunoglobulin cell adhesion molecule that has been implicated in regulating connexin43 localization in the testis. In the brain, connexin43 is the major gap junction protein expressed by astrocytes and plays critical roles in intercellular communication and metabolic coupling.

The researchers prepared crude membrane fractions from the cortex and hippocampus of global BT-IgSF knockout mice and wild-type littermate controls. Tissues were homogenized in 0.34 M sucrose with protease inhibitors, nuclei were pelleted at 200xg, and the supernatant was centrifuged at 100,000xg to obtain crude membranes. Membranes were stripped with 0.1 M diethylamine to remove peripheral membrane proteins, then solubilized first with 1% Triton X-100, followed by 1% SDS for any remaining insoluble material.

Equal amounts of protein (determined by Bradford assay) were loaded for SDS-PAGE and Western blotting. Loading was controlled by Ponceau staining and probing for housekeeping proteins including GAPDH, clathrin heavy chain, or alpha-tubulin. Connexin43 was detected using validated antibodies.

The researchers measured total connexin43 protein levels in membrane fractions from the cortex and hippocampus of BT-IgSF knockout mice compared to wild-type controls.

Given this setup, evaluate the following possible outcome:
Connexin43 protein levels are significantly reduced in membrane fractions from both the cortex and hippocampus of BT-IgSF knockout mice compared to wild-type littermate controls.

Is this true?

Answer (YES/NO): YES